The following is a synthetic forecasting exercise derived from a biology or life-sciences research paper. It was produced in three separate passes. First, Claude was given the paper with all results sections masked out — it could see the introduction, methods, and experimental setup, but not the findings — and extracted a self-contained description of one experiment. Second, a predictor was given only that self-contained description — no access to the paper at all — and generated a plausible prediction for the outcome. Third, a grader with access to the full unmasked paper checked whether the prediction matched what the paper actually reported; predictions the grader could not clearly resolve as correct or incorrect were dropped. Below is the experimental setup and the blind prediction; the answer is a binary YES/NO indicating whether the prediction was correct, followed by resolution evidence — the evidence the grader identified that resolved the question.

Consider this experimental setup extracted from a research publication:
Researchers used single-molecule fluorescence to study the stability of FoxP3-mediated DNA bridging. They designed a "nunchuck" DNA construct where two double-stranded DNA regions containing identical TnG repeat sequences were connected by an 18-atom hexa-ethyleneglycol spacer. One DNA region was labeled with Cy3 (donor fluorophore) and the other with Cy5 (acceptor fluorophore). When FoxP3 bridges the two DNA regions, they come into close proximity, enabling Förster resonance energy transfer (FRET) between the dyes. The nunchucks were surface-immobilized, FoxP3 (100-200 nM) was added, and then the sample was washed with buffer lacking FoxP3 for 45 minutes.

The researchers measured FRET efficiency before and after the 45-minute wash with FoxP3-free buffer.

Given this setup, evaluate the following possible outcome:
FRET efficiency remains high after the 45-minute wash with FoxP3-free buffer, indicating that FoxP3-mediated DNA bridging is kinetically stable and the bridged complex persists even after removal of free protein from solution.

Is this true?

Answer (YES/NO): YES